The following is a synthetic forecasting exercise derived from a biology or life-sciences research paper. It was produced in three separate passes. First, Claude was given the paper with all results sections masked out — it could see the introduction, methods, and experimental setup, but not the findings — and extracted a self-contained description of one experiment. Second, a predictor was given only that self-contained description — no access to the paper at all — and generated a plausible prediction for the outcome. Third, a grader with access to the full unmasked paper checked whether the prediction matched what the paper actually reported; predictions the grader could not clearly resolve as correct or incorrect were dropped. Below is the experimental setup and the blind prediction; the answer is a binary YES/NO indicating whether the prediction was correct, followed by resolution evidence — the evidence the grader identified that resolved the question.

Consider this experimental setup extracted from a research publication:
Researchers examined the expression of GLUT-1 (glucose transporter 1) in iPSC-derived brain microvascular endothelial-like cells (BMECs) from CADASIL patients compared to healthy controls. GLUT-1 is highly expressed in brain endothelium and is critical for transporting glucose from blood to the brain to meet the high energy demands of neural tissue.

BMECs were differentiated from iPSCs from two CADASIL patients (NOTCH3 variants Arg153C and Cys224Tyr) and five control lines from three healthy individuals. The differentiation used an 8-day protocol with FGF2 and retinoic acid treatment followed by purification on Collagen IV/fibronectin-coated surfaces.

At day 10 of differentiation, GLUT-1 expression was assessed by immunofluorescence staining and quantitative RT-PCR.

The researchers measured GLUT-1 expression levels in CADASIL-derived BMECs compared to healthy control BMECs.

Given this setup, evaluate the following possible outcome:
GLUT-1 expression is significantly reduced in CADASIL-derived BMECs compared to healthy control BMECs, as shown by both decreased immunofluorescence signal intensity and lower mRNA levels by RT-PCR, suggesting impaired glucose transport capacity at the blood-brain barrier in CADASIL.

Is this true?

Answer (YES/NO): NO